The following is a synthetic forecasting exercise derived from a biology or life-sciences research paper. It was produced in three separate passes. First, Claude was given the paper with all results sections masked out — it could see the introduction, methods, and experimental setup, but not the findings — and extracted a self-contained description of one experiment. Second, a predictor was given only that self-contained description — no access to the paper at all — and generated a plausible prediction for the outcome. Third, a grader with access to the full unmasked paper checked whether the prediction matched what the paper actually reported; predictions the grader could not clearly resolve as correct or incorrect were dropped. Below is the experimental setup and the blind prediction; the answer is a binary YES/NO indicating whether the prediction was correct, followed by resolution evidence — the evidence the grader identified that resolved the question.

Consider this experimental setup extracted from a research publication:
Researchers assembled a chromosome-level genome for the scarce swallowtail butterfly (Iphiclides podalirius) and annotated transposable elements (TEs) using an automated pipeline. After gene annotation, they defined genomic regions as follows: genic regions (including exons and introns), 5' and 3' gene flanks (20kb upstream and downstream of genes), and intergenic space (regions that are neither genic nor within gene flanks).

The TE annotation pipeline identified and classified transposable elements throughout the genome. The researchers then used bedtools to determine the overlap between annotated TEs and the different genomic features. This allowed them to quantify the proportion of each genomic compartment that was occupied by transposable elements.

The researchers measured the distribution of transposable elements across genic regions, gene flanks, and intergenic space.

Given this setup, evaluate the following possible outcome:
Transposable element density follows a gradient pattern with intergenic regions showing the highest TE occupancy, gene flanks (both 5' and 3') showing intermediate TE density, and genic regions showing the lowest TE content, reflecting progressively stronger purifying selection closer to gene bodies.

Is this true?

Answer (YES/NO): NO